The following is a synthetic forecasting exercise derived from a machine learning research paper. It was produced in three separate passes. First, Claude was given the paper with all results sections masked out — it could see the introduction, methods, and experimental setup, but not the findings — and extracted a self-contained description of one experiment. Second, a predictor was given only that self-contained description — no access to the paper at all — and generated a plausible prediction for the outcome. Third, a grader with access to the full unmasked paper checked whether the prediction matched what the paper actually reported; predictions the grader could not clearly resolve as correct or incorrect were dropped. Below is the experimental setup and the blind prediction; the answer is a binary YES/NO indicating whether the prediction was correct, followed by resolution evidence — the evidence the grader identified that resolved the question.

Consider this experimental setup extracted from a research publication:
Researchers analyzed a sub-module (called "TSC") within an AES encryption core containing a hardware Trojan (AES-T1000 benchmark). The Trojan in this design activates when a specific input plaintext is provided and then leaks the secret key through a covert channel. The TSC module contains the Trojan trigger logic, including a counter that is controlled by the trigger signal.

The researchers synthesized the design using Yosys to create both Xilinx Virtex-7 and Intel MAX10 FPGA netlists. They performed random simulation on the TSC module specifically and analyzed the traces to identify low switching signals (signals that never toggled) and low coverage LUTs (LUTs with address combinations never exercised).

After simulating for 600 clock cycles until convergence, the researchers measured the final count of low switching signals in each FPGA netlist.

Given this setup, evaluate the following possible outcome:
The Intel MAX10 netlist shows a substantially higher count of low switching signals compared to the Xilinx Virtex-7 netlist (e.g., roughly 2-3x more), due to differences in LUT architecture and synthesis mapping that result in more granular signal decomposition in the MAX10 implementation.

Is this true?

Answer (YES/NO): NO